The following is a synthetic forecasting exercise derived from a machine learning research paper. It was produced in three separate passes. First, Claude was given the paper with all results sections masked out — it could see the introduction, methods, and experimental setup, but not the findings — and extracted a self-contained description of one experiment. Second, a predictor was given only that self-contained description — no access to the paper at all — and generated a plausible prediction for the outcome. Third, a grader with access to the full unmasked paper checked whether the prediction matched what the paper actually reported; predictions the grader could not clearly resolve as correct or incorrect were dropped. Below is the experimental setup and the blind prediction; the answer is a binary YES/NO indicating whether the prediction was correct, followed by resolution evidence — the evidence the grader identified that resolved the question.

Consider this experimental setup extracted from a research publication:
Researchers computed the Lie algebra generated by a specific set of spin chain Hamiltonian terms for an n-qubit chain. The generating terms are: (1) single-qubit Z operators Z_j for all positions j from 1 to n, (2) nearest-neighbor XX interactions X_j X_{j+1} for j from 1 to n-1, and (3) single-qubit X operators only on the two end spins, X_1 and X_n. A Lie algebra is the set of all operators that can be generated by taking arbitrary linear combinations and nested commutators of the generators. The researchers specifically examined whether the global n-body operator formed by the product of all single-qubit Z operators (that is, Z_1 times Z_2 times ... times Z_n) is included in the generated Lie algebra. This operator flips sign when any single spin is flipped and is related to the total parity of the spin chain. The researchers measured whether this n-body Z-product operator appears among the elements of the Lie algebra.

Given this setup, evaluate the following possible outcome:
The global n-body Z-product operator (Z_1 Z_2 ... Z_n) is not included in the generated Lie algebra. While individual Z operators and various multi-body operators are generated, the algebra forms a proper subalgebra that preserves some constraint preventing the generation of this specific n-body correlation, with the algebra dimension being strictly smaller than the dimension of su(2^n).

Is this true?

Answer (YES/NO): NO